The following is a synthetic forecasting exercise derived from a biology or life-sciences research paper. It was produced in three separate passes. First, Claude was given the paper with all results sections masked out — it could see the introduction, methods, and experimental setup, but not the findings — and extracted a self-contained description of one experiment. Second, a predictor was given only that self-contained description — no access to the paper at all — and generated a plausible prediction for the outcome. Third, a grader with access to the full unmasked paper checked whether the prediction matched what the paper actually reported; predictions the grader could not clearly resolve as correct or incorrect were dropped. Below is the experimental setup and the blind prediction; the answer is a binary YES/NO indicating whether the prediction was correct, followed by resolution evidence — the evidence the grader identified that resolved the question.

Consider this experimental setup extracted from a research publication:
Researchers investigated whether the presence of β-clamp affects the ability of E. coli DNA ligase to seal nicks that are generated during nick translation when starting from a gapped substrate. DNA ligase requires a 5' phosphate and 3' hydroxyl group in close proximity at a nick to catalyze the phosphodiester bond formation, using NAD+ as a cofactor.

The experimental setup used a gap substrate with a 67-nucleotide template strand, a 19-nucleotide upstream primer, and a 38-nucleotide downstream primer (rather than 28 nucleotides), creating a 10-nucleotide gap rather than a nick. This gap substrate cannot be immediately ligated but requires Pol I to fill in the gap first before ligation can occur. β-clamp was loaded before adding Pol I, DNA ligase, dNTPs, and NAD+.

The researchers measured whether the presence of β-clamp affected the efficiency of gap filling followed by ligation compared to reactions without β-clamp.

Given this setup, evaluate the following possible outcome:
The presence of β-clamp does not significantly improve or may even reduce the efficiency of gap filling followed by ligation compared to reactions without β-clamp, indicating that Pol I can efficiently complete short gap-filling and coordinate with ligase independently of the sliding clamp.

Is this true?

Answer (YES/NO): NO